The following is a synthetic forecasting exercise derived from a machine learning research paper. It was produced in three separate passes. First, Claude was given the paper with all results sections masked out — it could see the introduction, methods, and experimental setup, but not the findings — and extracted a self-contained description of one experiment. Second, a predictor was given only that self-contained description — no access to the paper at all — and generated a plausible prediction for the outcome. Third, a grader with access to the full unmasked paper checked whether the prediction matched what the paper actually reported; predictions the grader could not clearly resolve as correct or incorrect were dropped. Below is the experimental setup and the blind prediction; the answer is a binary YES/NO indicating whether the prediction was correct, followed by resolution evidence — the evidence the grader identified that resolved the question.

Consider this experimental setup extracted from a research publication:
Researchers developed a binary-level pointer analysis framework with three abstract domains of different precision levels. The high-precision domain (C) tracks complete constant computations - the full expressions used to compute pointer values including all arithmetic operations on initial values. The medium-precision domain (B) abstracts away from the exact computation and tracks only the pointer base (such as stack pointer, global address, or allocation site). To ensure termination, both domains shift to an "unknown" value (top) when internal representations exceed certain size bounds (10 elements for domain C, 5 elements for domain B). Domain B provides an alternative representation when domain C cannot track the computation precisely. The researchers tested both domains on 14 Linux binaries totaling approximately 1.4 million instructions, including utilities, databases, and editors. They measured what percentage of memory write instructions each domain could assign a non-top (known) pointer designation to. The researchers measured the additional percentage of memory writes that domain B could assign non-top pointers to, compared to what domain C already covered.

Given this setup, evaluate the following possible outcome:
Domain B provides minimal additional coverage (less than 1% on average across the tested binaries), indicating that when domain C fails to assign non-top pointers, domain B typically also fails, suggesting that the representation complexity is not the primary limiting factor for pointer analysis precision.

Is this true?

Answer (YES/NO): NO